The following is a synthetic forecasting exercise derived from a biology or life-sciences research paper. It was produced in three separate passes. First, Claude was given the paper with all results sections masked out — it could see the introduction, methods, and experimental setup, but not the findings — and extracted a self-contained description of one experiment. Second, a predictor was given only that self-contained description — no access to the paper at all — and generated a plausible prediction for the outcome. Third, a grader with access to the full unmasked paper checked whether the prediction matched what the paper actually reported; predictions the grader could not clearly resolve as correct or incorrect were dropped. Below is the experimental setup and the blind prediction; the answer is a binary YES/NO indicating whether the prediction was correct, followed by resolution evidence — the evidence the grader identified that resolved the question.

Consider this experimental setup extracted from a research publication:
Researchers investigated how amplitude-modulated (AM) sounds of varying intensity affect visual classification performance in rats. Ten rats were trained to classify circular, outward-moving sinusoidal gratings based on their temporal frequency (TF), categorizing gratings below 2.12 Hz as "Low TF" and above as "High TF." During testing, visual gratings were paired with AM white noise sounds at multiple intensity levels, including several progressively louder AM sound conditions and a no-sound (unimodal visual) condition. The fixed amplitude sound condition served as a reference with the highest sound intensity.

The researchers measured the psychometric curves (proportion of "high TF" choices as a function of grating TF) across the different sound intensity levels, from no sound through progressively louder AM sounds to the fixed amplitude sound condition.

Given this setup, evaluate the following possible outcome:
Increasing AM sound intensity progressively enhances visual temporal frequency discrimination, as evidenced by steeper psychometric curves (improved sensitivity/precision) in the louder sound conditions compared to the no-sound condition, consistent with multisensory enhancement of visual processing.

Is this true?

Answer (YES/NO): NO